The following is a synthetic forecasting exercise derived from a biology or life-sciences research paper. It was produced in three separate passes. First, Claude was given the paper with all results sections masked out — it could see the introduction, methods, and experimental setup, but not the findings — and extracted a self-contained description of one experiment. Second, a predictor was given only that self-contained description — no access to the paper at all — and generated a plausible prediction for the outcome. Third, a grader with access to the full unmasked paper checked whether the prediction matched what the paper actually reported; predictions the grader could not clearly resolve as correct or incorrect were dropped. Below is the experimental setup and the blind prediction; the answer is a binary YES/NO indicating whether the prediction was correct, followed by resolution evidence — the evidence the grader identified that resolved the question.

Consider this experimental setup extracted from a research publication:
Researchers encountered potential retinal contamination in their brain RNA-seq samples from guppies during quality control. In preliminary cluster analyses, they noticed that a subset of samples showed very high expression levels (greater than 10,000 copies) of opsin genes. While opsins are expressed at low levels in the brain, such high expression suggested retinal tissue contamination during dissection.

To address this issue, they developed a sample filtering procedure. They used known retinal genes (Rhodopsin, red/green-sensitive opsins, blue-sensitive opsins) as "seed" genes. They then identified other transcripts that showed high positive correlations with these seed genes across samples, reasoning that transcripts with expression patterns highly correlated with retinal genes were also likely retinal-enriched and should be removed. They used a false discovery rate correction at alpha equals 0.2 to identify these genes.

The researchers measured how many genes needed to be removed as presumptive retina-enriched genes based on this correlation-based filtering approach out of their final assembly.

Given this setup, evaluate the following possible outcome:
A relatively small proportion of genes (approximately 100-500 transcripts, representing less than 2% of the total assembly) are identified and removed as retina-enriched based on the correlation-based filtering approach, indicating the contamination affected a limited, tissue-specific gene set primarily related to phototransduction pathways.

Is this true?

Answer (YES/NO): NO